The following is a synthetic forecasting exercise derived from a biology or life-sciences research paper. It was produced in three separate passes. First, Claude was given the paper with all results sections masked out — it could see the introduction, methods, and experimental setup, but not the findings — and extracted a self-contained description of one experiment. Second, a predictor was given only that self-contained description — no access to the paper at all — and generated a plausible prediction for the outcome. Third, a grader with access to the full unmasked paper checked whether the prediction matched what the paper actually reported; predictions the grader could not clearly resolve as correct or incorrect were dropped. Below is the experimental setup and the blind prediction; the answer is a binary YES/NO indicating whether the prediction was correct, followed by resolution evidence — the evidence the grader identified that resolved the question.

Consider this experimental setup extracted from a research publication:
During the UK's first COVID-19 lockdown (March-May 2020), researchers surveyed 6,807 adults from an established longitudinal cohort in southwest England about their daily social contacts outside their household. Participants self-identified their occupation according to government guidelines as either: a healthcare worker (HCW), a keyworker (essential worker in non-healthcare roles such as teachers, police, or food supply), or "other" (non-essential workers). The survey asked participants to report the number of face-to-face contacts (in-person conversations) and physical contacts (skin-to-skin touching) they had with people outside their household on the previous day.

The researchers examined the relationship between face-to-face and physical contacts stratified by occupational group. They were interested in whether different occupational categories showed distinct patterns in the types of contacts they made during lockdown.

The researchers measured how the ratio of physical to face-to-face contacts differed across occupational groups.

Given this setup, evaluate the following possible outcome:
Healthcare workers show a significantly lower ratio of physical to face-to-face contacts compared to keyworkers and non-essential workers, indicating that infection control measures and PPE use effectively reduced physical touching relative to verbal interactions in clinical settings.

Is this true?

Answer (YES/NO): NO